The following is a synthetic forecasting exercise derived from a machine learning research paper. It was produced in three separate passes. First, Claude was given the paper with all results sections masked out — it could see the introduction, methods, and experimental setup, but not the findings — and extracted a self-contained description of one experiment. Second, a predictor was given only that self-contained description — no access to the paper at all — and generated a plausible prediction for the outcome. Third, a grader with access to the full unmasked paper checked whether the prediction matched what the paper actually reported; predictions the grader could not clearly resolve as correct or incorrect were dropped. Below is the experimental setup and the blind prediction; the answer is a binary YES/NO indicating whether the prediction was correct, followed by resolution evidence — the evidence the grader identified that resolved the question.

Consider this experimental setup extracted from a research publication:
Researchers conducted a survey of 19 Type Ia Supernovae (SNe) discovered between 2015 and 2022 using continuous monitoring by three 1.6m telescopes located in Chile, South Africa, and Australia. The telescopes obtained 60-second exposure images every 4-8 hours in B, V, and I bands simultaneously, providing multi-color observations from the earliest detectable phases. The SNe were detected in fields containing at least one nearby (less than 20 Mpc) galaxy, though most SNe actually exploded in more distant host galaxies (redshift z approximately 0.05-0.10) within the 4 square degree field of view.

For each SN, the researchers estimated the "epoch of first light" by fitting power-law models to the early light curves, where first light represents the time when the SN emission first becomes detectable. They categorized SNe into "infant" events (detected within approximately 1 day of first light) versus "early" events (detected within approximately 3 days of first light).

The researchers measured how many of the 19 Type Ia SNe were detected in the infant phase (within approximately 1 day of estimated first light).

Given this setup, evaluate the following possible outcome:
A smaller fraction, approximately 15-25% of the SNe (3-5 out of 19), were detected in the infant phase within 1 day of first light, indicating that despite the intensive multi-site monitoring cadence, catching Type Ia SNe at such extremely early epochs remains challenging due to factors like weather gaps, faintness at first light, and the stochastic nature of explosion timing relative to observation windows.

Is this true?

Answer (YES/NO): NO